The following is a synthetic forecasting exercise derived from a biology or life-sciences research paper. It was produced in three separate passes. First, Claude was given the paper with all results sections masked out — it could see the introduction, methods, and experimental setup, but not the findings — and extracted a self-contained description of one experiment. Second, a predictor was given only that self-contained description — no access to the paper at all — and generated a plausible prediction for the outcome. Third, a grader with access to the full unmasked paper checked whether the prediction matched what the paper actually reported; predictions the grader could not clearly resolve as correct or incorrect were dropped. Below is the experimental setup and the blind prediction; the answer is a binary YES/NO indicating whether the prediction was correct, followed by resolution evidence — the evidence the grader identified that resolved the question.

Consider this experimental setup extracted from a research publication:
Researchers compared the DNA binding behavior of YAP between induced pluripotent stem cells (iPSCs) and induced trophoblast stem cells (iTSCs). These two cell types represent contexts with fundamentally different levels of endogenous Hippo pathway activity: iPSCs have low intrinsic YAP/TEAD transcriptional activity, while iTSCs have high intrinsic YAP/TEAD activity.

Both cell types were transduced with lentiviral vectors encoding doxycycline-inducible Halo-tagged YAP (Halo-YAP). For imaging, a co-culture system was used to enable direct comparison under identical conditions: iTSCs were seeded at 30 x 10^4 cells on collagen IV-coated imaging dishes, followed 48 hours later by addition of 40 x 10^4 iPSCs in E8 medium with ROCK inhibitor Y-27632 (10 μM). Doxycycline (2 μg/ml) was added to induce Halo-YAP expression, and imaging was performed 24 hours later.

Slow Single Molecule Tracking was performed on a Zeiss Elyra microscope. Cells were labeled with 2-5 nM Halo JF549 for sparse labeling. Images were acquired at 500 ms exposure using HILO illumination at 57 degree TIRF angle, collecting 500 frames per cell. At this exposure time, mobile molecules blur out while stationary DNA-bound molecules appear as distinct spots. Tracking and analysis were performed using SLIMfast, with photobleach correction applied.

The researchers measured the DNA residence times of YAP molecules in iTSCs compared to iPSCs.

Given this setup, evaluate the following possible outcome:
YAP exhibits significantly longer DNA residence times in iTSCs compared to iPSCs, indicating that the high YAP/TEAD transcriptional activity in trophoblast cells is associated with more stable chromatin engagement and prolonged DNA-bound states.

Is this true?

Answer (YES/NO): YES